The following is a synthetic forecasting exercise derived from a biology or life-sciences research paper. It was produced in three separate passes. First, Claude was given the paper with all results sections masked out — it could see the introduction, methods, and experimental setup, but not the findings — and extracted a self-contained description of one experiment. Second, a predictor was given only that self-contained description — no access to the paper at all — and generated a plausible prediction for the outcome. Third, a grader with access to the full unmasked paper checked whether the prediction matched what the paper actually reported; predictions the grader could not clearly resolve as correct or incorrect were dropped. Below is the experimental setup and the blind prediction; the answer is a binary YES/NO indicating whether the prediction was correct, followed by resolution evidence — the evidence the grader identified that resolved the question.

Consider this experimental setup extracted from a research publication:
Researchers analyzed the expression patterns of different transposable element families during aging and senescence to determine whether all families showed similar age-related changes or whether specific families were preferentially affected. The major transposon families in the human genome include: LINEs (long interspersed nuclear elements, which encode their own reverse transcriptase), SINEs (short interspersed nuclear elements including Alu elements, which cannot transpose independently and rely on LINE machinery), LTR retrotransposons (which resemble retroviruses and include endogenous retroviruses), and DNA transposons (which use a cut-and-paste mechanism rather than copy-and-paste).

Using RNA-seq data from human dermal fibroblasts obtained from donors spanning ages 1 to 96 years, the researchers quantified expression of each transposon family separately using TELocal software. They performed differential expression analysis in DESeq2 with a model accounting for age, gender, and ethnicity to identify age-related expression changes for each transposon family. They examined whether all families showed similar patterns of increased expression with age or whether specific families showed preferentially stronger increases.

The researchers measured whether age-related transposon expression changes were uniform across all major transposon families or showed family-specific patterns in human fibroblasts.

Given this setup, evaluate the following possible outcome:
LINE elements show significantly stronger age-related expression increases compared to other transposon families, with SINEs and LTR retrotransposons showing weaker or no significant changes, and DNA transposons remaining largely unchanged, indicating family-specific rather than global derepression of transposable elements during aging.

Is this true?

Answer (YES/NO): NO